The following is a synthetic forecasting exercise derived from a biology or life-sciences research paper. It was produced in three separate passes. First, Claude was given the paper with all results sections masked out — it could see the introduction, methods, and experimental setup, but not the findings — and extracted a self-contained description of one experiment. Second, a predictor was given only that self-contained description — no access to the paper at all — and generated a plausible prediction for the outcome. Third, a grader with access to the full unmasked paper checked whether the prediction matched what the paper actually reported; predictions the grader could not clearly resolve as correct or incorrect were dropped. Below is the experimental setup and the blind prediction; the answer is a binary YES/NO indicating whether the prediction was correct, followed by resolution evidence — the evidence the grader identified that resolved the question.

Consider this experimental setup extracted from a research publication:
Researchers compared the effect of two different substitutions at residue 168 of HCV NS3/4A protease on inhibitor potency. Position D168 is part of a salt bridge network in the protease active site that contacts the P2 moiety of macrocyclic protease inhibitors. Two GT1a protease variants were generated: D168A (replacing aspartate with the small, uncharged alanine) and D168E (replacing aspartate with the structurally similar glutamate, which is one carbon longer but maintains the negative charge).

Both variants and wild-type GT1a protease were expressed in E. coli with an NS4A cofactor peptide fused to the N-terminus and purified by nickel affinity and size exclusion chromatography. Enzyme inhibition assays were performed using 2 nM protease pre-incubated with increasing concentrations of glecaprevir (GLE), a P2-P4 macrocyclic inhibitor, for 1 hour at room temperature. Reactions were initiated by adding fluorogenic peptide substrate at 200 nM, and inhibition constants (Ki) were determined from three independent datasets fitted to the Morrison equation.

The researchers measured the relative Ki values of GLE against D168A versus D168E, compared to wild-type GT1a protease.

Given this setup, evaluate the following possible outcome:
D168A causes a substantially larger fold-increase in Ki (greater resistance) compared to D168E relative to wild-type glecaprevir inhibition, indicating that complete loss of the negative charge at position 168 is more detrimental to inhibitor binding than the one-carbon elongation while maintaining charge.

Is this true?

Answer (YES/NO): YES